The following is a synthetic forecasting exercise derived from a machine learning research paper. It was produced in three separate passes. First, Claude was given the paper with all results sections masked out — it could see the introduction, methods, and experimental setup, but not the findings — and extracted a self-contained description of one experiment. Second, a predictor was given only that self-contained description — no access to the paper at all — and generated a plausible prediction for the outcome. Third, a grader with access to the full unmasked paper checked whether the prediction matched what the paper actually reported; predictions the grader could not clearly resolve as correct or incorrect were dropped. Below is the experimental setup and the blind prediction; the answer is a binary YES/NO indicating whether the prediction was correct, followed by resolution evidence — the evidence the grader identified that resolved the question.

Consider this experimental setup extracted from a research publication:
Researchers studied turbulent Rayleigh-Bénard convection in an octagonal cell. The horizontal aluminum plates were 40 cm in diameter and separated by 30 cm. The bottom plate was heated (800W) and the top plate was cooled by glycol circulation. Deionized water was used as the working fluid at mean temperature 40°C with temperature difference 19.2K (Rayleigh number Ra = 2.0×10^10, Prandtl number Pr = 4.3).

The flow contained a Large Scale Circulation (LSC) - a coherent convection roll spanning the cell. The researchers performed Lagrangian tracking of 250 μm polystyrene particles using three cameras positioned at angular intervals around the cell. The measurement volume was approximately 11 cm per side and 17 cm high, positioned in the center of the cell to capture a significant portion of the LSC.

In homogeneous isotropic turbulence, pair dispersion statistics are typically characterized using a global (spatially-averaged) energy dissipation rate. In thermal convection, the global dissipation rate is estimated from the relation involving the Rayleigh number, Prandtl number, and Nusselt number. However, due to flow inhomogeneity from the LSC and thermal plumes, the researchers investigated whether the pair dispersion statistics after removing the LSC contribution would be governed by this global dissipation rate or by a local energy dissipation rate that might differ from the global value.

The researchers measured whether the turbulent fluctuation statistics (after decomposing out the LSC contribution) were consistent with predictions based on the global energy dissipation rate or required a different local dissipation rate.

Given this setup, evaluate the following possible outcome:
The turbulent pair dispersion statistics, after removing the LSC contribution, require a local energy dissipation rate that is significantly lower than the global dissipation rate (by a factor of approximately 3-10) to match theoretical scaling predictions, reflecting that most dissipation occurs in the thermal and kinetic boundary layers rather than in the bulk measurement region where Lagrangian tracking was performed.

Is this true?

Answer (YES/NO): YES